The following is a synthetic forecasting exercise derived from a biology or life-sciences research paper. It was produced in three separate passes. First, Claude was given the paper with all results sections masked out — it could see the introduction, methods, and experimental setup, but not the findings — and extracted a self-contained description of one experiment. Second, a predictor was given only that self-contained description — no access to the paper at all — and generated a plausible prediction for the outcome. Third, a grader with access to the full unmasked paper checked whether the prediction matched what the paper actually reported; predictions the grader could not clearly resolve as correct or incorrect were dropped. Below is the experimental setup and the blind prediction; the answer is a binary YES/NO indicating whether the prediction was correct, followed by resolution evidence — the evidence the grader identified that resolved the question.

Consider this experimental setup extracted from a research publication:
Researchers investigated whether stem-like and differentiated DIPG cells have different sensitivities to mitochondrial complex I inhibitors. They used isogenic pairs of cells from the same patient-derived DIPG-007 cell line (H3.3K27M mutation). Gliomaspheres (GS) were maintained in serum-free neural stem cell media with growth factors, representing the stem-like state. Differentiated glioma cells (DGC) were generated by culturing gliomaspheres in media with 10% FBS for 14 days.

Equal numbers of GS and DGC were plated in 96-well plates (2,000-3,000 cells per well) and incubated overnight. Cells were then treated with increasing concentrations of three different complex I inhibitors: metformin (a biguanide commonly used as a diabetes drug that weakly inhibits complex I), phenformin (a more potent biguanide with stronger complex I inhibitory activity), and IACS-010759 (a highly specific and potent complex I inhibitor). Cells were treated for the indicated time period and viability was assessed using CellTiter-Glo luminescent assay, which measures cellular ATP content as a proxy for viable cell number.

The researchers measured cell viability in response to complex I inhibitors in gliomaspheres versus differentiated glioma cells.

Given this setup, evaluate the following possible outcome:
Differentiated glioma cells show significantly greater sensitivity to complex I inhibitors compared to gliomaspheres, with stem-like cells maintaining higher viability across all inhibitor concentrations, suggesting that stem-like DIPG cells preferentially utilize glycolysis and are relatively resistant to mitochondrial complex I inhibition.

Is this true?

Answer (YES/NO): NO